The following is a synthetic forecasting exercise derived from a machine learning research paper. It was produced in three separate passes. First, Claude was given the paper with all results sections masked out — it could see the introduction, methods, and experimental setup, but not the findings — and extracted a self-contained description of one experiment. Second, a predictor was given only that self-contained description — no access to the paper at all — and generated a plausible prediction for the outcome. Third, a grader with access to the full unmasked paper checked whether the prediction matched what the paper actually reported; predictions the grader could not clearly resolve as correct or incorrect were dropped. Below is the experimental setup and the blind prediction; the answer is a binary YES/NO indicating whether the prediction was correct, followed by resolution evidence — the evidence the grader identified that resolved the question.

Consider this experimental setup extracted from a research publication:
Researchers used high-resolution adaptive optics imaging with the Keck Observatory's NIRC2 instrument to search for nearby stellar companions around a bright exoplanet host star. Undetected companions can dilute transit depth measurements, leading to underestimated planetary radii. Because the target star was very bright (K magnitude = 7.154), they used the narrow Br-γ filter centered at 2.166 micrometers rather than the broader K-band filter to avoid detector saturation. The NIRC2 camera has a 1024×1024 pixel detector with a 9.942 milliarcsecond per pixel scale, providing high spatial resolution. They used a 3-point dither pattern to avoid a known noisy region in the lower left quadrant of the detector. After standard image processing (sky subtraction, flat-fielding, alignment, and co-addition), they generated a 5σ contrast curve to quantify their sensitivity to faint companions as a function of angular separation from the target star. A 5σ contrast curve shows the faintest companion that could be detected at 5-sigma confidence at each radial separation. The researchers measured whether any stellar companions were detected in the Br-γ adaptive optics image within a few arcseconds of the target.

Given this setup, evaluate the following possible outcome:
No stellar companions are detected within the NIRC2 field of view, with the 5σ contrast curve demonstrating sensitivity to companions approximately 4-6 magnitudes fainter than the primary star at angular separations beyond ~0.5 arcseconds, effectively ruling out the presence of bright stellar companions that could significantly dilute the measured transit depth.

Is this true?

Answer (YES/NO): NO